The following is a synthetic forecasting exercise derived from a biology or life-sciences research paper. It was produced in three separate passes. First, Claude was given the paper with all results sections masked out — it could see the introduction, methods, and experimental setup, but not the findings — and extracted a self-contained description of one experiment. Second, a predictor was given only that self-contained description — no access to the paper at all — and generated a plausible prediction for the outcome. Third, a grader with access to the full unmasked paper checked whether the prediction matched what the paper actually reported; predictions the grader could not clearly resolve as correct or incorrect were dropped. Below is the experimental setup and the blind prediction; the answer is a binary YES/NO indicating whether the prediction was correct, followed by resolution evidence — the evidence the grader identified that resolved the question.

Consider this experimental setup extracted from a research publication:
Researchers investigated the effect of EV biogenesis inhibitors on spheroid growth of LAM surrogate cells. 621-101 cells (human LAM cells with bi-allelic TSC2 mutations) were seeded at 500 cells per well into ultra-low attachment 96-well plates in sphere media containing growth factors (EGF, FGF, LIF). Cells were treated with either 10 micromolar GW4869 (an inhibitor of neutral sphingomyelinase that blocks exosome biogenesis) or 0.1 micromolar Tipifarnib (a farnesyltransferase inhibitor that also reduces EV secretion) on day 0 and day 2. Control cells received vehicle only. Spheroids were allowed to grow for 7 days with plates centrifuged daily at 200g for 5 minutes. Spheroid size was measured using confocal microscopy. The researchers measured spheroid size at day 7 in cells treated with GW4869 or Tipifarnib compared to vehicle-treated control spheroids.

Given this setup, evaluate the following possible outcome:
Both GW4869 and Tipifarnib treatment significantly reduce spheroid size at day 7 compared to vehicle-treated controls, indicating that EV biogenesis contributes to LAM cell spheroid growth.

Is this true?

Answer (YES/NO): YES